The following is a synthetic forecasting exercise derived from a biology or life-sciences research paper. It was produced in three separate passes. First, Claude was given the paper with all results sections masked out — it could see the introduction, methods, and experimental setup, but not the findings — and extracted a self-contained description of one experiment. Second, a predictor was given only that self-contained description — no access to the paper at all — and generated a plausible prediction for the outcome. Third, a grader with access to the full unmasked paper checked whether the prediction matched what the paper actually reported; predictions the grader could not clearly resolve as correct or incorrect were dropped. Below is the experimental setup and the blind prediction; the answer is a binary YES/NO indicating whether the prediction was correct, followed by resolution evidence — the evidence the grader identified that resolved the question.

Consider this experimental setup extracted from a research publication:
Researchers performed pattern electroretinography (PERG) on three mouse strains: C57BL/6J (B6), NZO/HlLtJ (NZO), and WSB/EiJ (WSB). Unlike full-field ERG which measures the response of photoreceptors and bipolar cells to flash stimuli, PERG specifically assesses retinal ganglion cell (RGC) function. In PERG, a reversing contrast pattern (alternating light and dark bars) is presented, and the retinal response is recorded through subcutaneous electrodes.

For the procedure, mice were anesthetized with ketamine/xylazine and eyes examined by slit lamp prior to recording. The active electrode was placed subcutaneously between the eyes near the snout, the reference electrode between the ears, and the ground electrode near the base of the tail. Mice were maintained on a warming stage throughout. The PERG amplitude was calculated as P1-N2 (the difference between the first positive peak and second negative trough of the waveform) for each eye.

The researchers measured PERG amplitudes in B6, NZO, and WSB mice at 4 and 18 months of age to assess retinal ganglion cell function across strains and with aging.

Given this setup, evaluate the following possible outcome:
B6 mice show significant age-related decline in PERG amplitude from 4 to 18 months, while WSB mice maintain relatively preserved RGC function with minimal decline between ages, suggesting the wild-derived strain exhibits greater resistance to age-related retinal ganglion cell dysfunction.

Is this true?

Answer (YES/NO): YES